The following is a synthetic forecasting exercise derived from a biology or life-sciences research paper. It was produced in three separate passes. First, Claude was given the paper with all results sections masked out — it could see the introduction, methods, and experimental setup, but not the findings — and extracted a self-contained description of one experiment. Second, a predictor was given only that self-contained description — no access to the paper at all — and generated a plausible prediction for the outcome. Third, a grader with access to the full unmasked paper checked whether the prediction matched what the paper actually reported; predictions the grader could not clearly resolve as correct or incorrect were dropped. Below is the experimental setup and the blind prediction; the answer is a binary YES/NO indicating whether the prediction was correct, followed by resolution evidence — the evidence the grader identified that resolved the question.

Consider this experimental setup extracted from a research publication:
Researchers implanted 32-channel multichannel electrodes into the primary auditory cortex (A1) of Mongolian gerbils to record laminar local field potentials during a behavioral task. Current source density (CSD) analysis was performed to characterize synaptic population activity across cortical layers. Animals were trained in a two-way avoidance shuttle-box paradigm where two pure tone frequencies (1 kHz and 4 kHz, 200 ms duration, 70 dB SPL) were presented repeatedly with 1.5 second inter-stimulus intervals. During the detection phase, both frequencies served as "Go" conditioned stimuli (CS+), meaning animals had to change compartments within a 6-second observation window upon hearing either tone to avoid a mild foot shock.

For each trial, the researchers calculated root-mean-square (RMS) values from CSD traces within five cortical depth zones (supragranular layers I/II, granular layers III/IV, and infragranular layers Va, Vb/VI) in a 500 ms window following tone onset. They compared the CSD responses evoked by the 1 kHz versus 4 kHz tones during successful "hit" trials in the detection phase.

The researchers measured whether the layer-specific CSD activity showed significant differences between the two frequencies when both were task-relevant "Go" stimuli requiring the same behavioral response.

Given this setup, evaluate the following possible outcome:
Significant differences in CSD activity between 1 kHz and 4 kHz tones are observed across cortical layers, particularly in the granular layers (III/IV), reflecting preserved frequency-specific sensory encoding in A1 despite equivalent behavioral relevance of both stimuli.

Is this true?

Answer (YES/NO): NO